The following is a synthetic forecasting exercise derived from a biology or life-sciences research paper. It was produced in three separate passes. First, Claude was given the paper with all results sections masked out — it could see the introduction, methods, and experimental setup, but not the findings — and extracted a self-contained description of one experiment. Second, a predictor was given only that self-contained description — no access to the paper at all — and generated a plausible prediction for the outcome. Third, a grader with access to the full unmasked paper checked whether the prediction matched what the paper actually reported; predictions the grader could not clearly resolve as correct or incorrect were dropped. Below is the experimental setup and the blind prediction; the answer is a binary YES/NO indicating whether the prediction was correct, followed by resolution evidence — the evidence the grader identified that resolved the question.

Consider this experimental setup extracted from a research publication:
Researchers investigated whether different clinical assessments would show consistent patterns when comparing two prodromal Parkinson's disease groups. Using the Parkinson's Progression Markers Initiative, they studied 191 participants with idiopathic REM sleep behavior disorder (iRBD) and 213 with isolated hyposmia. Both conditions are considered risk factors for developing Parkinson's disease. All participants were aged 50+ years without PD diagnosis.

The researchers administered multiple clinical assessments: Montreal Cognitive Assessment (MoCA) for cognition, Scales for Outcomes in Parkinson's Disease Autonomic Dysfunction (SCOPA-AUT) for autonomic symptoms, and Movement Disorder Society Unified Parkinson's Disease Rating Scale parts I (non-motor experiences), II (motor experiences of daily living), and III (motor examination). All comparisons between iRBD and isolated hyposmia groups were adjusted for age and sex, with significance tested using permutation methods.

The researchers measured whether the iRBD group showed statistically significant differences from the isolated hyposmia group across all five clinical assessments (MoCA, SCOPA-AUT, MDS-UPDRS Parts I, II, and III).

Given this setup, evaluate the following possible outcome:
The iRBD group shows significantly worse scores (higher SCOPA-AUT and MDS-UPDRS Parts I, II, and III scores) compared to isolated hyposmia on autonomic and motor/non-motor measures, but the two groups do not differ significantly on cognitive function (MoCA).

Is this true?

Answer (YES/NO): NO